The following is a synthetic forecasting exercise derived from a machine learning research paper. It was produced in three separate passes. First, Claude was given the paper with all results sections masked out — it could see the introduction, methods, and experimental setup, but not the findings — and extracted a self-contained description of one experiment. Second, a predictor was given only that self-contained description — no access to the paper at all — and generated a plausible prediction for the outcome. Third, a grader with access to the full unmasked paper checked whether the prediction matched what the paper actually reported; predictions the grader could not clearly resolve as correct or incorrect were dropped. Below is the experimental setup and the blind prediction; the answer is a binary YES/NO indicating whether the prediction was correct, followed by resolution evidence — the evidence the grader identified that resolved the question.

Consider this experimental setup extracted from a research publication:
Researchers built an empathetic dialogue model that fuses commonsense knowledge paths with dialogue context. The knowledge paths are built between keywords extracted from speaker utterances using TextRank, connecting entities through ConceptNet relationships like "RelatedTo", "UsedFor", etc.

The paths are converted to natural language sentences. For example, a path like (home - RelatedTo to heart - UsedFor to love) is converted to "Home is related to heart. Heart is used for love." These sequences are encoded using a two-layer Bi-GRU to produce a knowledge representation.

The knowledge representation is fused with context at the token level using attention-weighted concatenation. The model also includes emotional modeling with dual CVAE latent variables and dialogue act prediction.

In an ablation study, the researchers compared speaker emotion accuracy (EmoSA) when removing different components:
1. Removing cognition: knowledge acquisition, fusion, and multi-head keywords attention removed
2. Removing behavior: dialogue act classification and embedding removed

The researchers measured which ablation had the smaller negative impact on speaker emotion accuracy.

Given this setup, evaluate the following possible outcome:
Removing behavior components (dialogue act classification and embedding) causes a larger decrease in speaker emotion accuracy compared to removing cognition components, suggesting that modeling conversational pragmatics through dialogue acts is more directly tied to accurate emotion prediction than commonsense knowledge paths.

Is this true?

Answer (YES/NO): NO